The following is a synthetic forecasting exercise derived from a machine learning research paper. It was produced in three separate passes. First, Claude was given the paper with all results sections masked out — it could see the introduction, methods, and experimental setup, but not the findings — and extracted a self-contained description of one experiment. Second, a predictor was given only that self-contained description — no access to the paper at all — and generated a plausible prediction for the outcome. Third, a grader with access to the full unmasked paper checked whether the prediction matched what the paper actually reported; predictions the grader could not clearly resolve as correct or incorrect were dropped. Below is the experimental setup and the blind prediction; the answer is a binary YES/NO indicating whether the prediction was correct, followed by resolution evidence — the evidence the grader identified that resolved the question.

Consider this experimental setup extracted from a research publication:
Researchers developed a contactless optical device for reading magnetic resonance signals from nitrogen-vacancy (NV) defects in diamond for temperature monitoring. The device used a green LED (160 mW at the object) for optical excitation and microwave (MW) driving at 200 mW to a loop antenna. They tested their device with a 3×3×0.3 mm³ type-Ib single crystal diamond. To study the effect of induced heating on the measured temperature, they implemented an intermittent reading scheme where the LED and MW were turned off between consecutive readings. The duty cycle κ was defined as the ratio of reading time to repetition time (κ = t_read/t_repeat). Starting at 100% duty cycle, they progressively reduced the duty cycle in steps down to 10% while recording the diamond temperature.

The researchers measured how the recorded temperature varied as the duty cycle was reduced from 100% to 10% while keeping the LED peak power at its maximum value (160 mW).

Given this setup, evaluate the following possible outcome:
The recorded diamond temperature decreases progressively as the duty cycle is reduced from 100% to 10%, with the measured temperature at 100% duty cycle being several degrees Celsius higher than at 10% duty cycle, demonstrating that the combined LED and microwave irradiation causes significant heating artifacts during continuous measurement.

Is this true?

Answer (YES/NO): YES